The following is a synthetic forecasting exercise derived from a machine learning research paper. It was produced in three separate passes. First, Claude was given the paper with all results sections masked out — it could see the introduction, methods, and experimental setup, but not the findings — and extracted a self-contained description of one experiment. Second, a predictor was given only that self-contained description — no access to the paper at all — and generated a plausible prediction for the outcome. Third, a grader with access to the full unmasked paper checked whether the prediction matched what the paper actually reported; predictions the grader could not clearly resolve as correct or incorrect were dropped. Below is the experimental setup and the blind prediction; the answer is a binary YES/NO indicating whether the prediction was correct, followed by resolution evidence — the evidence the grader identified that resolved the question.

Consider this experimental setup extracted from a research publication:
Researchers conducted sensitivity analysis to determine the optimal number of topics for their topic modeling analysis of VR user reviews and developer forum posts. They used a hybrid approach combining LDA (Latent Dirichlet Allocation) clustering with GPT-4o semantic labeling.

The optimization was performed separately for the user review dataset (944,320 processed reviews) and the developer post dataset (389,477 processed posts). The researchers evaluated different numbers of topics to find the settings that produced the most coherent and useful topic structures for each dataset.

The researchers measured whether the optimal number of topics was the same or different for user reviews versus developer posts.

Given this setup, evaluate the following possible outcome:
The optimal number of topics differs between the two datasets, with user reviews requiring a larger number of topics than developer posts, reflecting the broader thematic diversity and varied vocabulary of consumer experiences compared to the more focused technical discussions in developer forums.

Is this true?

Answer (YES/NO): YES